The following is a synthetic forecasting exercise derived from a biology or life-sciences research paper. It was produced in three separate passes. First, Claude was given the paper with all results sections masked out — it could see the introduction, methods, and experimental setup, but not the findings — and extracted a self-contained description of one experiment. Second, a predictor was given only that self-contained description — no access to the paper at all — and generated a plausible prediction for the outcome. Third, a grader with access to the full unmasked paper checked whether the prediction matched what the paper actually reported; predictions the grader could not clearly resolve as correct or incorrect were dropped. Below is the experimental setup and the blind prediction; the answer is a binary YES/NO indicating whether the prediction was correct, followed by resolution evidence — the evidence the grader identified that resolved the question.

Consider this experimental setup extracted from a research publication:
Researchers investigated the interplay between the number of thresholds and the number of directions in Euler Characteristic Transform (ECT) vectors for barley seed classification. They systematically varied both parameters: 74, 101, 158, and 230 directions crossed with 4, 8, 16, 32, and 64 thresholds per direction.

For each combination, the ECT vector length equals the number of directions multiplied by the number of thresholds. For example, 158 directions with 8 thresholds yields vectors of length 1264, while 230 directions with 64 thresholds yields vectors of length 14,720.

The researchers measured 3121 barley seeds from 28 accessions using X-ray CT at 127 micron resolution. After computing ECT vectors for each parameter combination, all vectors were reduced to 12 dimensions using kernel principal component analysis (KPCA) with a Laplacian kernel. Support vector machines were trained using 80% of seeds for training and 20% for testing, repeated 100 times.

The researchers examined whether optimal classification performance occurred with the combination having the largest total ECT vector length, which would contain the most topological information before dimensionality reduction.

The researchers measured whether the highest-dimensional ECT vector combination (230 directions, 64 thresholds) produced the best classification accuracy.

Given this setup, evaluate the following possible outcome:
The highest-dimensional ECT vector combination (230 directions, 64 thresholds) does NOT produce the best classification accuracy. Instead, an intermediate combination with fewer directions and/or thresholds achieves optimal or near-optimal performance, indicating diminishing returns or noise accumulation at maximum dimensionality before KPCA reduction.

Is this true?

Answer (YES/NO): YES